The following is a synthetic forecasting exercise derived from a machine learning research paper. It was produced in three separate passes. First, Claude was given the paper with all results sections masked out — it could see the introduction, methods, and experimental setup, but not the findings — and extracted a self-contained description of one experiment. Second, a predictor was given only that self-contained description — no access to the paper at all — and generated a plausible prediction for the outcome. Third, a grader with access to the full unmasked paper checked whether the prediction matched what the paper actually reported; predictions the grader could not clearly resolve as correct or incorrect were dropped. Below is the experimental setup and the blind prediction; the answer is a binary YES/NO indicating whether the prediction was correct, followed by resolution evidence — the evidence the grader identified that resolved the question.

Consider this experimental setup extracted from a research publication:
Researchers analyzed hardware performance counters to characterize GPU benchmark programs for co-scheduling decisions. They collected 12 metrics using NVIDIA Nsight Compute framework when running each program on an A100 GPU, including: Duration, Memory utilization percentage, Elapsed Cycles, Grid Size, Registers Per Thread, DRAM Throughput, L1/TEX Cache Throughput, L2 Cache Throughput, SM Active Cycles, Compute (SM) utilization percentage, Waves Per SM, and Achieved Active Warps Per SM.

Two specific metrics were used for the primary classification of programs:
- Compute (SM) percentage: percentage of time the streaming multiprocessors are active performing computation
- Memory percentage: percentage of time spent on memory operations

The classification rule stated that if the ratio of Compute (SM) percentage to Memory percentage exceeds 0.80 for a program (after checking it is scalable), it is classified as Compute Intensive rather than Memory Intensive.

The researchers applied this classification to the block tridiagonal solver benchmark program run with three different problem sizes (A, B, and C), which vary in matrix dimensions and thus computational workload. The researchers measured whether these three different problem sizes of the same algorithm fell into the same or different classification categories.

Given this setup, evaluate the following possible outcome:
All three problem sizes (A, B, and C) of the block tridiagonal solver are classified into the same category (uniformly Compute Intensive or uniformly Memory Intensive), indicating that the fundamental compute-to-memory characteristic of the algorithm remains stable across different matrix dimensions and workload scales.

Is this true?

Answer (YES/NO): YES